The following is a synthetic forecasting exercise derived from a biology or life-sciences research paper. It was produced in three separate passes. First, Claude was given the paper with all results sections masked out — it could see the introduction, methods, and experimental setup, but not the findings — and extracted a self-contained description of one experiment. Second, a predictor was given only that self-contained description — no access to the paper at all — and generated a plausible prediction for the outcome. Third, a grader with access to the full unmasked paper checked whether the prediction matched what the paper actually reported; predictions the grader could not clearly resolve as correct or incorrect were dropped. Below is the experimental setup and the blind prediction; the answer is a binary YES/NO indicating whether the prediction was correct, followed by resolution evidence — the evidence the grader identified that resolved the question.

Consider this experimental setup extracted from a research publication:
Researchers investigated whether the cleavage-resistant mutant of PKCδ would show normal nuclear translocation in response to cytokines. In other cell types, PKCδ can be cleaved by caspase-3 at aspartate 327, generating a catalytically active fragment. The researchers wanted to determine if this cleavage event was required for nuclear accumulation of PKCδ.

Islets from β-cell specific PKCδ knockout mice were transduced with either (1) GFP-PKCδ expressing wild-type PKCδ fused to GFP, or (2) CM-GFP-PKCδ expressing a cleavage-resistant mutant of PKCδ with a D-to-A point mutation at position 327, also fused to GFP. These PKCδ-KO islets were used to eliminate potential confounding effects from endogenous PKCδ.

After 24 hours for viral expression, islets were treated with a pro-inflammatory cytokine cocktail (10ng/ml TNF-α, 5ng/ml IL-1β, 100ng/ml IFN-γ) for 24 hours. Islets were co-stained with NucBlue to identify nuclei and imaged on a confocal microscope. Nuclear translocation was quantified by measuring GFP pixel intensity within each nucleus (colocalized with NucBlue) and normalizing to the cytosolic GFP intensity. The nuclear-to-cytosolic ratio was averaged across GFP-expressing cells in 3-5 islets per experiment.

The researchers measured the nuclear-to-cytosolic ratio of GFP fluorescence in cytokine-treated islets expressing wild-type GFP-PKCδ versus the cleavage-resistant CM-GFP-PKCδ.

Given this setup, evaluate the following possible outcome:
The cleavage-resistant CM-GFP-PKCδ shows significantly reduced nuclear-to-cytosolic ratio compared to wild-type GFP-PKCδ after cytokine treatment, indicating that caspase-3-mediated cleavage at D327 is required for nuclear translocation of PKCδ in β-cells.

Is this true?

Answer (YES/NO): NO